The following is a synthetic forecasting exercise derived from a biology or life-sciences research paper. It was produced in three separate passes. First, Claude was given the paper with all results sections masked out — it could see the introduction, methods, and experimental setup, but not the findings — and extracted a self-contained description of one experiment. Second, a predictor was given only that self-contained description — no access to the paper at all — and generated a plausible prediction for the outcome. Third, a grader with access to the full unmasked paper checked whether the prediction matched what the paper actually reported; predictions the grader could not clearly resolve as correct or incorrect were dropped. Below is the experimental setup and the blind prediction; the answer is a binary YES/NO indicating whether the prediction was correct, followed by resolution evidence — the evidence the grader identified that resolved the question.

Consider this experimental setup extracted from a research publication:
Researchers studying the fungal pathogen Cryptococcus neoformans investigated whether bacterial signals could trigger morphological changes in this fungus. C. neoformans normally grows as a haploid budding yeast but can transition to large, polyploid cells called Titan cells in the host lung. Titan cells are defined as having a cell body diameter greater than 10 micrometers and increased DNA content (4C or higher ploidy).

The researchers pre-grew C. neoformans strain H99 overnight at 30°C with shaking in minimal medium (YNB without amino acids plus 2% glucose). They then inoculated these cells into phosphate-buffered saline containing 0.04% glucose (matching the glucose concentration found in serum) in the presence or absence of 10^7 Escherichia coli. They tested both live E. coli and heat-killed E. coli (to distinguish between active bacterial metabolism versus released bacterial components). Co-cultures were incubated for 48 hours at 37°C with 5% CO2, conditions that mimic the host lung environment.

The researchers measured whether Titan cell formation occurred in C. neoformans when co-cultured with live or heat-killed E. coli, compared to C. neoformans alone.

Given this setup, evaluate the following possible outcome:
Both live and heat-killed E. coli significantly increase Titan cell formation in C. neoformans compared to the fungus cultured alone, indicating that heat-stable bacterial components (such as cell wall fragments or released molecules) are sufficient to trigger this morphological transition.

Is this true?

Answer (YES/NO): YES